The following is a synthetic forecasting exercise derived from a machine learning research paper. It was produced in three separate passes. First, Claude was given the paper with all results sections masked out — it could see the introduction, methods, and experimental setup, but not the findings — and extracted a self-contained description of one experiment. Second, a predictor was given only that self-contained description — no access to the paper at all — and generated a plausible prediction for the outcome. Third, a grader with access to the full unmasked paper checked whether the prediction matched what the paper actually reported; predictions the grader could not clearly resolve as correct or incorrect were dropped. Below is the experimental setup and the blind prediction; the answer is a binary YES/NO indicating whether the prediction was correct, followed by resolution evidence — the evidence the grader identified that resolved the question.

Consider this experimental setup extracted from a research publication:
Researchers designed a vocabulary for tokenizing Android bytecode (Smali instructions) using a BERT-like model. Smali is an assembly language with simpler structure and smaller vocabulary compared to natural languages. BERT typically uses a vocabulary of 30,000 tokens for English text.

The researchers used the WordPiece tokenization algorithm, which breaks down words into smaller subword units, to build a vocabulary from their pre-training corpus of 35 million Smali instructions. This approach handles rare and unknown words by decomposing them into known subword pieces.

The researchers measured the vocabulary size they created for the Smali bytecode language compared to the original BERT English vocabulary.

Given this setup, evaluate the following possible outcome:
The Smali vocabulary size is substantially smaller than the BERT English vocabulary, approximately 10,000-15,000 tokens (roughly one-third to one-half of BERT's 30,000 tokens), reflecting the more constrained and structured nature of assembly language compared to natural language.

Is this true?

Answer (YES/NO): YES